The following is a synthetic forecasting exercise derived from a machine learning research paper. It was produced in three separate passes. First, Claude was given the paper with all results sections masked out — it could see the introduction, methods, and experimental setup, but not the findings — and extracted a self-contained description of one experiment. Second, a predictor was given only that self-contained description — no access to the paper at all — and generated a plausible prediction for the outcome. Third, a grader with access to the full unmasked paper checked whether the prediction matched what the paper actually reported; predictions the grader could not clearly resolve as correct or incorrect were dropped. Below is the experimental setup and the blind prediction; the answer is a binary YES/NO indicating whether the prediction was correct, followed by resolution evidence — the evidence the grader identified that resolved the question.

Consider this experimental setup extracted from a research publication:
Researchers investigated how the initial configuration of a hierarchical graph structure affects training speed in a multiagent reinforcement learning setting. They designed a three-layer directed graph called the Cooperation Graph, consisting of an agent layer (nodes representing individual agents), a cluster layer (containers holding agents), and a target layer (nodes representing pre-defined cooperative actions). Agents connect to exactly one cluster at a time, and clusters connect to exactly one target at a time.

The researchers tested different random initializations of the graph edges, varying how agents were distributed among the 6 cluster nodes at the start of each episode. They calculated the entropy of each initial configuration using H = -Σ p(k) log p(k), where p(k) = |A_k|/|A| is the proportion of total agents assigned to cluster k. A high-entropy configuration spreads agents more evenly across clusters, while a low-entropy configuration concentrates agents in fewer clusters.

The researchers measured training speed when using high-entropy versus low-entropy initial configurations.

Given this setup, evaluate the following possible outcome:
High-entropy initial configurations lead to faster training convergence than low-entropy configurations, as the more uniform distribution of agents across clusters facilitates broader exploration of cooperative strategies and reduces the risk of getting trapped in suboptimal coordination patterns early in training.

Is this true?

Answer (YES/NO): YES